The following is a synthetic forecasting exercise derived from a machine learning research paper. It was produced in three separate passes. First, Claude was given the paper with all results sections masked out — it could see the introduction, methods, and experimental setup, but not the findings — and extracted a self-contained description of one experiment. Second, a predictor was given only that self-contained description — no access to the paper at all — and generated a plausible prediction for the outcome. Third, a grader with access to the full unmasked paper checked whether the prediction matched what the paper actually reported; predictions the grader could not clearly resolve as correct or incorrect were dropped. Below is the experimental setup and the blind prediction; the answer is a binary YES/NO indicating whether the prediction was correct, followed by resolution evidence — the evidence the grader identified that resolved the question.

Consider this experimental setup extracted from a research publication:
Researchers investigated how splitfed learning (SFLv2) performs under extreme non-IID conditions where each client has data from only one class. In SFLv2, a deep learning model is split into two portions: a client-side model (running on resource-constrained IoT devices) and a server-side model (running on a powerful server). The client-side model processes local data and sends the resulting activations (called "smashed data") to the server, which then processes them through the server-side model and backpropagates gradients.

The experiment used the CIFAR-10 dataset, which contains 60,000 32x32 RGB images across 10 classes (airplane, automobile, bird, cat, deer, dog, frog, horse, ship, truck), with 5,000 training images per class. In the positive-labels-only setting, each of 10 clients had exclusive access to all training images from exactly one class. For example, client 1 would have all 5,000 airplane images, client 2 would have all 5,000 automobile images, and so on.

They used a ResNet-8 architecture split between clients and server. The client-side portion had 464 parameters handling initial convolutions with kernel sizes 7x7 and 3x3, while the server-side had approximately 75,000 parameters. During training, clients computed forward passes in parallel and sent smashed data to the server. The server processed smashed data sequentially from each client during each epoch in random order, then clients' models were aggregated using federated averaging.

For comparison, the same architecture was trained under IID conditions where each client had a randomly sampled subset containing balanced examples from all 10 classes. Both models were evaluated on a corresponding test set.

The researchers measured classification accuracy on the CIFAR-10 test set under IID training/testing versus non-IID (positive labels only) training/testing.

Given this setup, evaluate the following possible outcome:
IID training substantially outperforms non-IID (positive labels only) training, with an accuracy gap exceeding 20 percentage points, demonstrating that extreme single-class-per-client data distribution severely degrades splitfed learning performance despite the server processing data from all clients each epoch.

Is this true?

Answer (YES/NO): YES